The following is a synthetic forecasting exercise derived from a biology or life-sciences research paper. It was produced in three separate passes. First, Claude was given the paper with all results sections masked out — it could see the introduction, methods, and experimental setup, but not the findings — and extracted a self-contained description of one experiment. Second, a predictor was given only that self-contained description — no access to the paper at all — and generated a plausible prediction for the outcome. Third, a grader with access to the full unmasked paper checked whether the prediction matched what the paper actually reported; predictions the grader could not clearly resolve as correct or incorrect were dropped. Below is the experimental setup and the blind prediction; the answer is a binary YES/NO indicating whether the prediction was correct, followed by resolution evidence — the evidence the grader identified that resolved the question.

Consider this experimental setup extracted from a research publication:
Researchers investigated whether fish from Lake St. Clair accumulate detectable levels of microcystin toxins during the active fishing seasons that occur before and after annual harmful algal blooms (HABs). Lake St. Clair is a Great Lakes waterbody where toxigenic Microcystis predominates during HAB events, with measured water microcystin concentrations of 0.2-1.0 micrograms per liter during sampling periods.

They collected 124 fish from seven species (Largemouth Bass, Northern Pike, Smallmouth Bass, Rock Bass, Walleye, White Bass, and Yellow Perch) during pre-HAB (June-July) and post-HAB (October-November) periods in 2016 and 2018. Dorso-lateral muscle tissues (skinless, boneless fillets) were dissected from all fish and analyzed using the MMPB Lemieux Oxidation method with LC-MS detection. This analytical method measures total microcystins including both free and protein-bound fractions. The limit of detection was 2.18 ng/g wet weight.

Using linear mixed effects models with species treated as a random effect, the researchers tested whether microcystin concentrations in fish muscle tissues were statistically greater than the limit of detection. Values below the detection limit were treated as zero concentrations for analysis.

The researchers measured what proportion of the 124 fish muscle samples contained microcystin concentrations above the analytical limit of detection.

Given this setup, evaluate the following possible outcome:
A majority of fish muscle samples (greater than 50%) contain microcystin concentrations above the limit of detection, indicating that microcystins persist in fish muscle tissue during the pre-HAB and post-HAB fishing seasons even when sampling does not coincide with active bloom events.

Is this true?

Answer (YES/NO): NO